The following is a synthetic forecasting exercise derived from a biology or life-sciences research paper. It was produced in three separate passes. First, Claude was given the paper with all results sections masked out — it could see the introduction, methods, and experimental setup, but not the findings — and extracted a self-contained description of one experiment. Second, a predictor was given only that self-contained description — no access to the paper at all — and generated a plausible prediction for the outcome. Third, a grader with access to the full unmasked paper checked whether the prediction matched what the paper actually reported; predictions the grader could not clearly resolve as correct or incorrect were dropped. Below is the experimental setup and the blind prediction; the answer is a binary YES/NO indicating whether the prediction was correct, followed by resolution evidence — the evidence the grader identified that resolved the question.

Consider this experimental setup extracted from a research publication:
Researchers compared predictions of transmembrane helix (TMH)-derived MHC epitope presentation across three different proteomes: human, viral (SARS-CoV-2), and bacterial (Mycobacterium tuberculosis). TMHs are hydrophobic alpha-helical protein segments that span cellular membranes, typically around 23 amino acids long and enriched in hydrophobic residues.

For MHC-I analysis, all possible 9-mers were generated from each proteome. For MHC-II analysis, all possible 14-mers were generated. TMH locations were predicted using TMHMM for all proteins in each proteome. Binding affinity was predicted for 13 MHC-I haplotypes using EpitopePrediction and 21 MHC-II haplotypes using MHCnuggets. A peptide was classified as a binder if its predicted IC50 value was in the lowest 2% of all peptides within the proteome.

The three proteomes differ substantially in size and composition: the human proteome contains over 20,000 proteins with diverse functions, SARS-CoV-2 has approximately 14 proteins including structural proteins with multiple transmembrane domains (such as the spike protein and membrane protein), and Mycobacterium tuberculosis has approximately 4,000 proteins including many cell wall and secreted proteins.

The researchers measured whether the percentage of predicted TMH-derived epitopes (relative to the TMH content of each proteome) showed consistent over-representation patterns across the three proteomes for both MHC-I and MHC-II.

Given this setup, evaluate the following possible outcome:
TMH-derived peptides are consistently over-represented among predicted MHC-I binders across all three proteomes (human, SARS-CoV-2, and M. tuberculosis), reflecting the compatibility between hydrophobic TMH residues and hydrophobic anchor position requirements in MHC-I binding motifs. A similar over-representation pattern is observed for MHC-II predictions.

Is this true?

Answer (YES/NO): YES